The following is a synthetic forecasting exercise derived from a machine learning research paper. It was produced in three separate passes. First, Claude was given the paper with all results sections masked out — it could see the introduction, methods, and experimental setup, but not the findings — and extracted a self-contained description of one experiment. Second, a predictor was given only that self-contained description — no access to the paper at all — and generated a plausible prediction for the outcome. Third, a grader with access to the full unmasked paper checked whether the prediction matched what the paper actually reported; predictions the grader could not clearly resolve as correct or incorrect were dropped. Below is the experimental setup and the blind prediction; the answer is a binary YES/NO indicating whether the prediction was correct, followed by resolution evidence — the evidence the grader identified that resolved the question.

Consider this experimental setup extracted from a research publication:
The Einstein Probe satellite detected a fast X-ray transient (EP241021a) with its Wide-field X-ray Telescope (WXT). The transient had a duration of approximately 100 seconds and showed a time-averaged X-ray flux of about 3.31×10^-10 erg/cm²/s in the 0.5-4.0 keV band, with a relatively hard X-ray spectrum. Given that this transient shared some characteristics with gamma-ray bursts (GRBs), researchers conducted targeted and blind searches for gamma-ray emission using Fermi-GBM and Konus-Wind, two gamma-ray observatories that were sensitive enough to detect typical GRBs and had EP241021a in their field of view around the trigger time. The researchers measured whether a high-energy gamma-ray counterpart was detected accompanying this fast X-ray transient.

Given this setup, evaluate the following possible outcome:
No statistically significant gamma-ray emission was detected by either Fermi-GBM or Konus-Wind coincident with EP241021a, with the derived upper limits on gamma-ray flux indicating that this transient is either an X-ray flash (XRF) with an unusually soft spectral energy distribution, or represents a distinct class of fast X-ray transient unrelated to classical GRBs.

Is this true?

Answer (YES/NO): NO